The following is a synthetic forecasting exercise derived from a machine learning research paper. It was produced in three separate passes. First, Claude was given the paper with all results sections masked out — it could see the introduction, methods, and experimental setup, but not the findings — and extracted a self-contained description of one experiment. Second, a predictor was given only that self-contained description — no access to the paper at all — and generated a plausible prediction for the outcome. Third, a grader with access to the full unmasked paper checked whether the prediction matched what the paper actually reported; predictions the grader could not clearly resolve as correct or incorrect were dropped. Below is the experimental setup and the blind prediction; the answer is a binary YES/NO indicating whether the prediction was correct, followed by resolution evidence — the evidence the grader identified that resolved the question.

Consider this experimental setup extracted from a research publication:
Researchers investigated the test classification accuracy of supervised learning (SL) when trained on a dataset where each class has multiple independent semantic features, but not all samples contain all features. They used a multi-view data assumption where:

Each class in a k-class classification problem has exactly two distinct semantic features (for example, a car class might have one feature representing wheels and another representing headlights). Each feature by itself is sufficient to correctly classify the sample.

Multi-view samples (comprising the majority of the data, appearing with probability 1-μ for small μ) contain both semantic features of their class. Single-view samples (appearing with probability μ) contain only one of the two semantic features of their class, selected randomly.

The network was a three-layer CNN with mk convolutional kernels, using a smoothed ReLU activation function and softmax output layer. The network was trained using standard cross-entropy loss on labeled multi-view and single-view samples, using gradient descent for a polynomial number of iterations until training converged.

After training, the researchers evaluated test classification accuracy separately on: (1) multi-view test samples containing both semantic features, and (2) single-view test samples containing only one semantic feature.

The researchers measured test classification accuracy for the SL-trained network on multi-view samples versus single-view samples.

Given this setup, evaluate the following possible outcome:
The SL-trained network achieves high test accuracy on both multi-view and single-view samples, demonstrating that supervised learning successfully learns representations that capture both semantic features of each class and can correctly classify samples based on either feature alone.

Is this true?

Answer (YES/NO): NO